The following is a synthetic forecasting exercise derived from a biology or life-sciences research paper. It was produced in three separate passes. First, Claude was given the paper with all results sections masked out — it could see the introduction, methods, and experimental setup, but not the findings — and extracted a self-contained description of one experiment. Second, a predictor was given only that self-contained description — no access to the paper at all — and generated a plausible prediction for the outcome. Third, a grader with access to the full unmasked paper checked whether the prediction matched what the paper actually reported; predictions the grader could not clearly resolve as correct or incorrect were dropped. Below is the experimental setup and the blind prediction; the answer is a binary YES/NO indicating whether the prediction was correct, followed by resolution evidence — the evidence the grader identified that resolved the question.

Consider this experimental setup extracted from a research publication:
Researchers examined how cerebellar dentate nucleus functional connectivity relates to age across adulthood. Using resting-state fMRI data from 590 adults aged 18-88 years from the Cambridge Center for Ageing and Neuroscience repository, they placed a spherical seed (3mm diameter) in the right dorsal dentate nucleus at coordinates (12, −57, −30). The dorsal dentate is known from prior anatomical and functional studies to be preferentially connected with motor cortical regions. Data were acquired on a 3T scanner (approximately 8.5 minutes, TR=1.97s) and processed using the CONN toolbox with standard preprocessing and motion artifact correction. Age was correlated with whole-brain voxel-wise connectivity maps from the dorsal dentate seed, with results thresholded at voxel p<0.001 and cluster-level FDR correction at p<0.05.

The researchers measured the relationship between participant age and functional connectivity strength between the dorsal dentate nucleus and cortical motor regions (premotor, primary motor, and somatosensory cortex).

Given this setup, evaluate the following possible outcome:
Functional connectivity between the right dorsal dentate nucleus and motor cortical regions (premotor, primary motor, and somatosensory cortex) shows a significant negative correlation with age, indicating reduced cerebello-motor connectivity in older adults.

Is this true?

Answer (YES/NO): YES